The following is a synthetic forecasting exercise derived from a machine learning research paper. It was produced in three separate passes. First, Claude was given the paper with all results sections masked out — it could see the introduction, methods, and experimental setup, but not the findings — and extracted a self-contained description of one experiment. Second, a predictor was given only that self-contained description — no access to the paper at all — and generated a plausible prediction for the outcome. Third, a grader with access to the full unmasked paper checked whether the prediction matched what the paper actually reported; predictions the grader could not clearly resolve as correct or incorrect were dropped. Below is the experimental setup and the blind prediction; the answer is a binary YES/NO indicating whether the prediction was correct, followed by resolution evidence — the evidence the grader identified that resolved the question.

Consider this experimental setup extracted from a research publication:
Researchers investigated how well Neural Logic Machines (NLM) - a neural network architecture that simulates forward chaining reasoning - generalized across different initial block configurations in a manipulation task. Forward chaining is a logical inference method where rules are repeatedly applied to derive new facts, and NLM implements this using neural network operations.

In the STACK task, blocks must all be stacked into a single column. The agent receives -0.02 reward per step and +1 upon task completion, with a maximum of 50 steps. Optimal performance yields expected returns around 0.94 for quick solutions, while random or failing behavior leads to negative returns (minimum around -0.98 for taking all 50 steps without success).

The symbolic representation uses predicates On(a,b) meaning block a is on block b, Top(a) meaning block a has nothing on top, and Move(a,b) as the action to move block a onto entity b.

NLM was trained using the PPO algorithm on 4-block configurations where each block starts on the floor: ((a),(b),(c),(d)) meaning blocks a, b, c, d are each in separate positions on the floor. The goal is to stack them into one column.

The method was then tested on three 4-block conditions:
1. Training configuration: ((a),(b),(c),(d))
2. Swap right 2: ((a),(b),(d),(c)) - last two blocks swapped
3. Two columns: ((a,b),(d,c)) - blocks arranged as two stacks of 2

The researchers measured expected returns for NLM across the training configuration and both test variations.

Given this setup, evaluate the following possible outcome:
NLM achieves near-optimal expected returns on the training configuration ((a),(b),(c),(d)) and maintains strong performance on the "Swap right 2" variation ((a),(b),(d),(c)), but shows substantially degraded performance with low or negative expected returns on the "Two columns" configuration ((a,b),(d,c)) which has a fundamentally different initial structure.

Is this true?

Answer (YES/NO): NO